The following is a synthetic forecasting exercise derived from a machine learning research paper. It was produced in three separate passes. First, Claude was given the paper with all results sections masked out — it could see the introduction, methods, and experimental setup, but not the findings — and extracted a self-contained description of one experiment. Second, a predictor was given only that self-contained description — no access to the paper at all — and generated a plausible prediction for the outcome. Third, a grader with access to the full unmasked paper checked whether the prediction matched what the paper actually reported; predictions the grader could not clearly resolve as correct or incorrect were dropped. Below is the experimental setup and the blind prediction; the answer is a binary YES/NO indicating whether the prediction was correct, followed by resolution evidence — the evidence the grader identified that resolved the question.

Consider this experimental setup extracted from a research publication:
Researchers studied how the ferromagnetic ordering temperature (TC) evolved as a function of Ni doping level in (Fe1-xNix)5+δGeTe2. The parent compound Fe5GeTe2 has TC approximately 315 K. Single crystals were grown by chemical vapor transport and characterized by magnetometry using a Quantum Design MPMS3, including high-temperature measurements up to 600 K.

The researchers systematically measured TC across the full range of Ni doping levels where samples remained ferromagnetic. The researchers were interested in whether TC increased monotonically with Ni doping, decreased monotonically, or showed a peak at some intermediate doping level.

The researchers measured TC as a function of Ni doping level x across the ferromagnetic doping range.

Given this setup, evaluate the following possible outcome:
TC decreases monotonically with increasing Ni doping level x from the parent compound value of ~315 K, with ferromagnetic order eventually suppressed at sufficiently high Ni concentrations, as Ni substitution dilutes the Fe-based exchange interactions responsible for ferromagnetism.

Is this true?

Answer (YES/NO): NO